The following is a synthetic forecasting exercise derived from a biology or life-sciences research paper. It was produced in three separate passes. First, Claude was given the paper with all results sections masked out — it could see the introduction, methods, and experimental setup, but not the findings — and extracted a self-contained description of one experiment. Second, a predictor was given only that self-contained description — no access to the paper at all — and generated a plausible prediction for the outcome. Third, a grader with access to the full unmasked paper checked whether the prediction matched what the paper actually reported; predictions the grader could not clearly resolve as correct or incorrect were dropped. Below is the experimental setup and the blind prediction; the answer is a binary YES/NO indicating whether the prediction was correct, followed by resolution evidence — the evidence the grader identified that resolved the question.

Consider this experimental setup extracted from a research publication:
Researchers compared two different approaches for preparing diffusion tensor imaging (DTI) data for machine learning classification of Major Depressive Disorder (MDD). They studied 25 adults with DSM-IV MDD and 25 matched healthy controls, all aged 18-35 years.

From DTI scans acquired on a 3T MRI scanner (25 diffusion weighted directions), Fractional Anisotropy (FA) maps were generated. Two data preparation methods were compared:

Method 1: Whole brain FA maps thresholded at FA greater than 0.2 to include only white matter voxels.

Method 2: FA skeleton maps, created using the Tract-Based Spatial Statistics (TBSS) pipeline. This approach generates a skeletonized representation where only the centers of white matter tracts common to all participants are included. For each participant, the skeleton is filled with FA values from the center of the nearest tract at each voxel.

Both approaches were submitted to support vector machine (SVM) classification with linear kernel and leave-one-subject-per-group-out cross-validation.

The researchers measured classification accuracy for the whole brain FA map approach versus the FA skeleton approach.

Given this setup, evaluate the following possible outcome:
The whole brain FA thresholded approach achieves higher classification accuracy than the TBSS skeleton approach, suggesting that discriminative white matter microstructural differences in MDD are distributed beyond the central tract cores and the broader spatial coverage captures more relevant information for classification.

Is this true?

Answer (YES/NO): NO